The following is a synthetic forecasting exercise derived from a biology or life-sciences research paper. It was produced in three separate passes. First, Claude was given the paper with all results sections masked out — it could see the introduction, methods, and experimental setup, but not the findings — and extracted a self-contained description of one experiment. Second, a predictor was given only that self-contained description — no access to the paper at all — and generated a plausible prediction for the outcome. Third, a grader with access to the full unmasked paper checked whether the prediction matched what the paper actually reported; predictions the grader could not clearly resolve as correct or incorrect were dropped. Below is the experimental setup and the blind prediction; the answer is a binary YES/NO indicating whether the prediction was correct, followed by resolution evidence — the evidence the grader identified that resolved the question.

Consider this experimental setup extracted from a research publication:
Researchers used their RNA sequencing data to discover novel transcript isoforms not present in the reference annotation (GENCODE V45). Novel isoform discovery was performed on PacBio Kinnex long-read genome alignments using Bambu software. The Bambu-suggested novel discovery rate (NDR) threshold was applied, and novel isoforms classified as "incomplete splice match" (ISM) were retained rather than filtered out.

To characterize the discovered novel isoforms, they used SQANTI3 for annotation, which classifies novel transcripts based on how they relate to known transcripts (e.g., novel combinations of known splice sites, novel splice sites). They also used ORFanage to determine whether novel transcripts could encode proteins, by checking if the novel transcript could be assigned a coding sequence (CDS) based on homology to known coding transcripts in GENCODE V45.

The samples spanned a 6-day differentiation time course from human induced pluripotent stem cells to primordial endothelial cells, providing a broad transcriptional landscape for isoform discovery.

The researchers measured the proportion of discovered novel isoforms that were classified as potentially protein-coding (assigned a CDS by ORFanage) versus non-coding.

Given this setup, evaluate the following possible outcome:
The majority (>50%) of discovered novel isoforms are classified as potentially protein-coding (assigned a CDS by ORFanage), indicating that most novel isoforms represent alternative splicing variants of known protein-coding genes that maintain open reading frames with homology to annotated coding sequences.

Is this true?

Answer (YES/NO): NO